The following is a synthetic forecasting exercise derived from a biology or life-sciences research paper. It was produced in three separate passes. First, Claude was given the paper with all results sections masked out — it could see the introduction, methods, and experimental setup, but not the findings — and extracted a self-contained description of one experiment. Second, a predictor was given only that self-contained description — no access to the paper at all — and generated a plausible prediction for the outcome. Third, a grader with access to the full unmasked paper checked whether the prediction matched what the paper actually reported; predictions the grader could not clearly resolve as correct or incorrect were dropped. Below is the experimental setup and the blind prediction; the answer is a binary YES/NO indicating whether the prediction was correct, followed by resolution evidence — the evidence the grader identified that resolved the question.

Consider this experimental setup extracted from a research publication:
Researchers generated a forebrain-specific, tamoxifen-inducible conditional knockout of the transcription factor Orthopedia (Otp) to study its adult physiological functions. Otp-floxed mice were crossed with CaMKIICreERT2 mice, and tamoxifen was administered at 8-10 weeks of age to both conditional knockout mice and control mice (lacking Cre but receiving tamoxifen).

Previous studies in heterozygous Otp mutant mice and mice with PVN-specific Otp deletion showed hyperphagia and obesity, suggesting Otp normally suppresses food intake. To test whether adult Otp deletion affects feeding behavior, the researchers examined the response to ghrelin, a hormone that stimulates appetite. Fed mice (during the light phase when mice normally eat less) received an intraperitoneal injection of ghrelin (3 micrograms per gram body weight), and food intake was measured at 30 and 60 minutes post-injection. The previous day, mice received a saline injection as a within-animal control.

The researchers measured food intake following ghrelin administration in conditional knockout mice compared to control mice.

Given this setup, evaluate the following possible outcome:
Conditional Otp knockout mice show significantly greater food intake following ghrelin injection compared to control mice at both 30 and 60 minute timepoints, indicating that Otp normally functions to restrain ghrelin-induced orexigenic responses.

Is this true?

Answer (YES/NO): NO